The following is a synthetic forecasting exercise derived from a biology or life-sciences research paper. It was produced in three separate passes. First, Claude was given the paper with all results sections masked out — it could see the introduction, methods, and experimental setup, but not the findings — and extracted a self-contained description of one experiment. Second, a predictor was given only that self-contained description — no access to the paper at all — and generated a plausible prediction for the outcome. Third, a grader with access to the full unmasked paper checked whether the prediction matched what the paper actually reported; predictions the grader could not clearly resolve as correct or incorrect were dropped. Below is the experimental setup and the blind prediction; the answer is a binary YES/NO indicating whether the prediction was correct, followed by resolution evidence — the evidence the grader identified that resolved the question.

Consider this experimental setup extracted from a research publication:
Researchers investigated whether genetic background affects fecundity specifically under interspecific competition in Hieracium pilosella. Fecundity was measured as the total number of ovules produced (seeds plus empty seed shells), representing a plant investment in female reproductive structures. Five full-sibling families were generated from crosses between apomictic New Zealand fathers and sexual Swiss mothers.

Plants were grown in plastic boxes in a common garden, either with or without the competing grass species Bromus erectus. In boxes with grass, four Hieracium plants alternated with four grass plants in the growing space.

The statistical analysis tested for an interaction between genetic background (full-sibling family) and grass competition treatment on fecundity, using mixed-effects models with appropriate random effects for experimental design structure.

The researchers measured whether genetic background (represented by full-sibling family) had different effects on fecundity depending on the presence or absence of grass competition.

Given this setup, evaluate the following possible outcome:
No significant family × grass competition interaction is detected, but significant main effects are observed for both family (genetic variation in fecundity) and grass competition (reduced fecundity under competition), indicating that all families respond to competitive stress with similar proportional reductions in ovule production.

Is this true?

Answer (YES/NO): NO